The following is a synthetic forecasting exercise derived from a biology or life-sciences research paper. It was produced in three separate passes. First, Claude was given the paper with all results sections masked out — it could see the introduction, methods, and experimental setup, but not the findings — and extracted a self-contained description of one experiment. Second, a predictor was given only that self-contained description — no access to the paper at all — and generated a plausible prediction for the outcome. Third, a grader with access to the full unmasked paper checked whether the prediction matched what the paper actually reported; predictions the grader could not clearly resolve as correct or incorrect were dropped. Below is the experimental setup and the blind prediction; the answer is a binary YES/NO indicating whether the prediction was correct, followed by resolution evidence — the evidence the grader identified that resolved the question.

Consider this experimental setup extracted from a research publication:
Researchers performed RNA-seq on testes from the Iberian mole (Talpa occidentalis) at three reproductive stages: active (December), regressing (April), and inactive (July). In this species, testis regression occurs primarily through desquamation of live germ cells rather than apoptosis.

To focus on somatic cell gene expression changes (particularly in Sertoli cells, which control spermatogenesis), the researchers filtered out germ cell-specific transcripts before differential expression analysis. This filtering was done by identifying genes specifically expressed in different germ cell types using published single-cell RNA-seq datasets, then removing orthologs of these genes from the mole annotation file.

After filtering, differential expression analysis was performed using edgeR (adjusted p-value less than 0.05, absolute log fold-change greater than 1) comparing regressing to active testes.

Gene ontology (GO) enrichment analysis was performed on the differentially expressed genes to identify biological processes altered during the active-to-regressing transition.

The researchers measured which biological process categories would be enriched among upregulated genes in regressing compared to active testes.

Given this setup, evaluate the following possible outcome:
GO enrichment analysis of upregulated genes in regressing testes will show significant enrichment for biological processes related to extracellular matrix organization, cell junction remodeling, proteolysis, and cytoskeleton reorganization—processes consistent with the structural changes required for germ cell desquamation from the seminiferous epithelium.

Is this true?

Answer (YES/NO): NO